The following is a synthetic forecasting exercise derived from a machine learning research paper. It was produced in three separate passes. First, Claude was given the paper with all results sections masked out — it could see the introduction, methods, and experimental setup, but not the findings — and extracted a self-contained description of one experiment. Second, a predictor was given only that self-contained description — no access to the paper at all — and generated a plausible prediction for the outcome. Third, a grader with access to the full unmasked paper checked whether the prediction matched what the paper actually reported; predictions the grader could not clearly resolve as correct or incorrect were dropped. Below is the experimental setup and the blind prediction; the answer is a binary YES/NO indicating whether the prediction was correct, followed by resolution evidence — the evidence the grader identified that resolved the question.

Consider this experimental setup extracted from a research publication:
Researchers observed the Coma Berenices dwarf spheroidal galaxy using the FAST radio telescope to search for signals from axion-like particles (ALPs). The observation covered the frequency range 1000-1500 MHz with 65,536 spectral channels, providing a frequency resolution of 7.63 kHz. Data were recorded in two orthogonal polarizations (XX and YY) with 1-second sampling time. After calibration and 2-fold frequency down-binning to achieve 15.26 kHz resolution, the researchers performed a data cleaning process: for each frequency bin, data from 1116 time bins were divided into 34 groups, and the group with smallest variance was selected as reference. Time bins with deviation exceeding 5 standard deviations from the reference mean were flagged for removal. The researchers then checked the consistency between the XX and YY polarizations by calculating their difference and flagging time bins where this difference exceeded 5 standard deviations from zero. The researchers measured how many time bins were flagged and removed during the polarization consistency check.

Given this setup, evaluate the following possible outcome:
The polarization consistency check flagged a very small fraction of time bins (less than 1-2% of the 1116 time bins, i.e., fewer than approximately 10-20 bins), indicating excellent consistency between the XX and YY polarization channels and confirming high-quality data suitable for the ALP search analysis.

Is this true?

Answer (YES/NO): NO